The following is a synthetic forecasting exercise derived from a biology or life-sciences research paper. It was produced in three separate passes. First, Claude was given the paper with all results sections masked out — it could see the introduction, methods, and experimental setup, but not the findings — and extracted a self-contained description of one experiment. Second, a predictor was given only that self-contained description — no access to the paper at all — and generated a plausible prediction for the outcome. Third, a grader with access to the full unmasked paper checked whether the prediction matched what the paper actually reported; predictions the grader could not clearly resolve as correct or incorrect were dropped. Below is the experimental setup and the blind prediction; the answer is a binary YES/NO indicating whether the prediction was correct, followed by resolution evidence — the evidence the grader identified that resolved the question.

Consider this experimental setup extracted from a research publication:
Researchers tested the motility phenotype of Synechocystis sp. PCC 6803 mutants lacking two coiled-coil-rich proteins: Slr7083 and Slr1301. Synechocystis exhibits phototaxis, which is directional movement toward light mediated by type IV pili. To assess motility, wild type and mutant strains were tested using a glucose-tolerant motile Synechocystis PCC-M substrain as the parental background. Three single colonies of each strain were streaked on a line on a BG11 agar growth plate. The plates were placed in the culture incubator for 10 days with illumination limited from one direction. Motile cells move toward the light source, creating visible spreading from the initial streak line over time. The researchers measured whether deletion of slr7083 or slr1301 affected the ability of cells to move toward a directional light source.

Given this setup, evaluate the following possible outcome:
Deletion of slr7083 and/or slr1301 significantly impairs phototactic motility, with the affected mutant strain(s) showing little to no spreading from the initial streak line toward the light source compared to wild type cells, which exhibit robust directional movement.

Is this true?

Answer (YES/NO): YES